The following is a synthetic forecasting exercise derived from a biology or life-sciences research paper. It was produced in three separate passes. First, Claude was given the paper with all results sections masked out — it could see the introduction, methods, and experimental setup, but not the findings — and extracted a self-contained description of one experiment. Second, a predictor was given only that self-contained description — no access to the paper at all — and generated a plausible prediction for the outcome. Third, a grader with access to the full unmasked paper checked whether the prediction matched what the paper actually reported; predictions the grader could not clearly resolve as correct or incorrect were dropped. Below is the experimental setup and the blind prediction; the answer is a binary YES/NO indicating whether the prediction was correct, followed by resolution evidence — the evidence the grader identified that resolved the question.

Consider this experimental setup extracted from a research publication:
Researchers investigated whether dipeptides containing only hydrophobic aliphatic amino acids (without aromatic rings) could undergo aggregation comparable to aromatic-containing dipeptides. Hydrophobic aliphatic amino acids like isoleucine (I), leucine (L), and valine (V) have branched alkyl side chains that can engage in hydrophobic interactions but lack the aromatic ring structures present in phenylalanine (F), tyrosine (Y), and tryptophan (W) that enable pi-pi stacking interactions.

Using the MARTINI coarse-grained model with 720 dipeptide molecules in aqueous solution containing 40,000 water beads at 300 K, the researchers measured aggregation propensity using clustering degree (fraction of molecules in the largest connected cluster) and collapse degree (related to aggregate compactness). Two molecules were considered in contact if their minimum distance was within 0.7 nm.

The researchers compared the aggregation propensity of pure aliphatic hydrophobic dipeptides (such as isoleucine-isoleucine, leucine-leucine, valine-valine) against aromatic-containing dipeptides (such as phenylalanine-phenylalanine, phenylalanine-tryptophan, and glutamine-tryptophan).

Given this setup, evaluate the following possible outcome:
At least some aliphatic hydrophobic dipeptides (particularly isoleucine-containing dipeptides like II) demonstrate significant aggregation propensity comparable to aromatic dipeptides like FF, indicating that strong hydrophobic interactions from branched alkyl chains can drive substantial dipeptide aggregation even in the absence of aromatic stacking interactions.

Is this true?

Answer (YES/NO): NO